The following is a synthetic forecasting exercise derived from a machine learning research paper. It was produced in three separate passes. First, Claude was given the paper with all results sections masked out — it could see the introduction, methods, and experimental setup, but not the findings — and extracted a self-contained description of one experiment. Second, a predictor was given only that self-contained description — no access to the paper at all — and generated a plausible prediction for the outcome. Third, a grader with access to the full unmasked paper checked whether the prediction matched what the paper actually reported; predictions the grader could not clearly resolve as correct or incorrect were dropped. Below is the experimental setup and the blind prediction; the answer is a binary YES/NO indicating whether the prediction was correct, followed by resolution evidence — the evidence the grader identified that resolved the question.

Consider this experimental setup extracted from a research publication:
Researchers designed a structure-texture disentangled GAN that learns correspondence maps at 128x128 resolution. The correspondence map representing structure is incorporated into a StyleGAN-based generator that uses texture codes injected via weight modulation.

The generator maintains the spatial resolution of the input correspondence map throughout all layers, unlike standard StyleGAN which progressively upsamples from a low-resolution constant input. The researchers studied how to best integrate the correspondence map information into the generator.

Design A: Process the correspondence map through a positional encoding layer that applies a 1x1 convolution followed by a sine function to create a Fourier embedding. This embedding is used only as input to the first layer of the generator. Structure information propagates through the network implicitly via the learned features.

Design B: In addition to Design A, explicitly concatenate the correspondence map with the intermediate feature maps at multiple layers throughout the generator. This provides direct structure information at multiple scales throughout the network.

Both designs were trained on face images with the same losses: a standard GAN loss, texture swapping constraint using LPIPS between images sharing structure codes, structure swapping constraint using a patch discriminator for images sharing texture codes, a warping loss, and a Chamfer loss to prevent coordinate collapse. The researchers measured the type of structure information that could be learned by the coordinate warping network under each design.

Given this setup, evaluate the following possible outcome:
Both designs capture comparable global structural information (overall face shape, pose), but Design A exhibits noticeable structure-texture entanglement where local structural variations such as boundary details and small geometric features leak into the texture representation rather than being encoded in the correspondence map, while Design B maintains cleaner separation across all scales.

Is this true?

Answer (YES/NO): NO